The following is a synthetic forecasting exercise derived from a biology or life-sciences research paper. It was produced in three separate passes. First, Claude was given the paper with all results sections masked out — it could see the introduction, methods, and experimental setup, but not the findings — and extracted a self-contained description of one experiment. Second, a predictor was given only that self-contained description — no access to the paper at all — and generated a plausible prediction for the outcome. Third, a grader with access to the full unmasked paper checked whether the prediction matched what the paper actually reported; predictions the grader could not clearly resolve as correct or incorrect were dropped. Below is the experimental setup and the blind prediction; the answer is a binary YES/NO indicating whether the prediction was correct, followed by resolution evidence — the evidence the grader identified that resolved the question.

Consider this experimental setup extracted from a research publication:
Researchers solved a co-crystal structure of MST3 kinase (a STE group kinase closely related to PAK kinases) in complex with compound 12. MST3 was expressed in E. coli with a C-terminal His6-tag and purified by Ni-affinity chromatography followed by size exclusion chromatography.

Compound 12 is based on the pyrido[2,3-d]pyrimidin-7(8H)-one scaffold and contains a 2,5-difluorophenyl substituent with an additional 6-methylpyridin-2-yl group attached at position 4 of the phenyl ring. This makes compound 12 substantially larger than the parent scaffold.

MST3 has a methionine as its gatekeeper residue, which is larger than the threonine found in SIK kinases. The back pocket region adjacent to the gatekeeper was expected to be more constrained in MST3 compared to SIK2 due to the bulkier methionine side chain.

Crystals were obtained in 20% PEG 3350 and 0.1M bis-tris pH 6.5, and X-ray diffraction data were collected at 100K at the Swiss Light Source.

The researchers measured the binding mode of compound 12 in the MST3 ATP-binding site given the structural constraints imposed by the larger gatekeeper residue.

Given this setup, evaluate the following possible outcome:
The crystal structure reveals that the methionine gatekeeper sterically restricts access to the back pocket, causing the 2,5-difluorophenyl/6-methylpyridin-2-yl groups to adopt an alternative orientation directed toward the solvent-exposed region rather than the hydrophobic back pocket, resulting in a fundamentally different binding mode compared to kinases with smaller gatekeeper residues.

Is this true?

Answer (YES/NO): NO